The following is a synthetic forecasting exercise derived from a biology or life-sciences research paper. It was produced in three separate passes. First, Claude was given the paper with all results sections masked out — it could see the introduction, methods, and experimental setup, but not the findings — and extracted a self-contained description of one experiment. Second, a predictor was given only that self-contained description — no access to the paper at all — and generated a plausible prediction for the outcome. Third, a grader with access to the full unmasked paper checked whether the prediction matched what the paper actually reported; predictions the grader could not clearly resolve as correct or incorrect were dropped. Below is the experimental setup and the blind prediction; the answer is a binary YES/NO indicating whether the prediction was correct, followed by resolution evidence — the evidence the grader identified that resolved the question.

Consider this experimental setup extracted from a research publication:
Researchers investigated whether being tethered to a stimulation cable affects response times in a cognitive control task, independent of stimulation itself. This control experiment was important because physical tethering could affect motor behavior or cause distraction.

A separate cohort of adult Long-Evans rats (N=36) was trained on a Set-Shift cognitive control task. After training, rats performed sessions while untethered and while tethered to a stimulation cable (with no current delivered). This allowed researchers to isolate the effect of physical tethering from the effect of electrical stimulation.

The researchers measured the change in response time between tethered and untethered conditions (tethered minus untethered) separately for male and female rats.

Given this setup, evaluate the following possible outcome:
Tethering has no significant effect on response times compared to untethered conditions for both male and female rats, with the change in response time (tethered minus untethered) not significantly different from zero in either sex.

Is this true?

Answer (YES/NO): NO